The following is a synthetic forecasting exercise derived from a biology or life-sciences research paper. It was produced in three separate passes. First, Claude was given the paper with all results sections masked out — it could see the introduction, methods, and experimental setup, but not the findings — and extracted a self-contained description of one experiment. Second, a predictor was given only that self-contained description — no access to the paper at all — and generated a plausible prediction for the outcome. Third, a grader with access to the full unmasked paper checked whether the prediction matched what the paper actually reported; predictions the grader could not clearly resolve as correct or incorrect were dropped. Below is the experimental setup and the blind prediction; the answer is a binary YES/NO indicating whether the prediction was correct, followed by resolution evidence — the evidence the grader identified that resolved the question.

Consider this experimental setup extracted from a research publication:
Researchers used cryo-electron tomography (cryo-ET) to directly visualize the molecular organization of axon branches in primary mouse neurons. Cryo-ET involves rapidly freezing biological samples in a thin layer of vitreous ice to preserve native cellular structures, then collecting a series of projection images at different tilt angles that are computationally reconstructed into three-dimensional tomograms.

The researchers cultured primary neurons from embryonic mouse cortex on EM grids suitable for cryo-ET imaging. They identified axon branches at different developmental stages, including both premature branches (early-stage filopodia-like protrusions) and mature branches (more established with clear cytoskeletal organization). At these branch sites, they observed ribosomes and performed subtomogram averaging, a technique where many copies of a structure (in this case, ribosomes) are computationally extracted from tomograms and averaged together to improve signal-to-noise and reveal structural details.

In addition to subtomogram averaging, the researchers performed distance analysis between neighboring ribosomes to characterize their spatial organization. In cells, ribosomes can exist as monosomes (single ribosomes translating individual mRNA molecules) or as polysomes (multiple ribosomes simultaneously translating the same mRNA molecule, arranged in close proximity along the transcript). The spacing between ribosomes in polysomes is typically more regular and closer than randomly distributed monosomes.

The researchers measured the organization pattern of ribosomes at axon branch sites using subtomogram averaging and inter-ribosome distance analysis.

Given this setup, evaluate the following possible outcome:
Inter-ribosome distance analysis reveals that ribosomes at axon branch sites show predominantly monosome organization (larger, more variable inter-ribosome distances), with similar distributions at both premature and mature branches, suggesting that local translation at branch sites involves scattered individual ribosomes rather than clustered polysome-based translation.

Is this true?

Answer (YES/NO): NO